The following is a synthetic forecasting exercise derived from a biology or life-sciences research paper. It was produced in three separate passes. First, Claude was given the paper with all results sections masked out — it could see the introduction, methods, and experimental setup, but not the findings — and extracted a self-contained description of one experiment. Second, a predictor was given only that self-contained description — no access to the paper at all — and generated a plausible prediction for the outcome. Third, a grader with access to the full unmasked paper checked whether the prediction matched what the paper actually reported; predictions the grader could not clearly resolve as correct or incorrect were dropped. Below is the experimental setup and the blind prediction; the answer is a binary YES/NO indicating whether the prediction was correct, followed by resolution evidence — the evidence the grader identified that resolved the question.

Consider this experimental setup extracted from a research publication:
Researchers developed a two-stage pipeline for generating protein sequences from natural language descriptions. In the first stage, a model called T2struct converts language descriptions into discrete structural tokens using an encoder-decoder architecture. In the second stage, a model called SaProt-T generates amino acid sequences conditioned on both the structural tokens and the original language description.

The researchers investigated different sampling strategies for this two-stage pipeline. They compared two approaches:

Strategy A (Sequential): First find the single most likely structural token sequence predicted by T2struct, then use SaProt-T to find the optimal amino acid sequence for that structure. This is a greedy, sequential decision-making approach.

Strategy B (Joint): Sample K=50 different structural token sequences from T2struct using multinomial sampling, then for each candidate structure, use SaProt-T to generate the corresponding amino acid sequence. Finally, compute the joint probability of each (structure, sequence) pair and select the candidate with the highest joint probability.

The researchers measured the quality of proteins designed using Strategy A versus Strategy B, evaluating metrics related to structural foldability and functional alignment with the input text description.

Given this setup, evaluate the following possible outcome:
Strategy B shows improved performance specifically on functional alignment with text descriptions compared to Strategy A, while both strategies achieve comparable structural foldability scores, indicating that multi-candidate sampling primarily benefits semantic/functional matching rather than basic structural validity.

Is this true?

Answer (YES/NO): NO